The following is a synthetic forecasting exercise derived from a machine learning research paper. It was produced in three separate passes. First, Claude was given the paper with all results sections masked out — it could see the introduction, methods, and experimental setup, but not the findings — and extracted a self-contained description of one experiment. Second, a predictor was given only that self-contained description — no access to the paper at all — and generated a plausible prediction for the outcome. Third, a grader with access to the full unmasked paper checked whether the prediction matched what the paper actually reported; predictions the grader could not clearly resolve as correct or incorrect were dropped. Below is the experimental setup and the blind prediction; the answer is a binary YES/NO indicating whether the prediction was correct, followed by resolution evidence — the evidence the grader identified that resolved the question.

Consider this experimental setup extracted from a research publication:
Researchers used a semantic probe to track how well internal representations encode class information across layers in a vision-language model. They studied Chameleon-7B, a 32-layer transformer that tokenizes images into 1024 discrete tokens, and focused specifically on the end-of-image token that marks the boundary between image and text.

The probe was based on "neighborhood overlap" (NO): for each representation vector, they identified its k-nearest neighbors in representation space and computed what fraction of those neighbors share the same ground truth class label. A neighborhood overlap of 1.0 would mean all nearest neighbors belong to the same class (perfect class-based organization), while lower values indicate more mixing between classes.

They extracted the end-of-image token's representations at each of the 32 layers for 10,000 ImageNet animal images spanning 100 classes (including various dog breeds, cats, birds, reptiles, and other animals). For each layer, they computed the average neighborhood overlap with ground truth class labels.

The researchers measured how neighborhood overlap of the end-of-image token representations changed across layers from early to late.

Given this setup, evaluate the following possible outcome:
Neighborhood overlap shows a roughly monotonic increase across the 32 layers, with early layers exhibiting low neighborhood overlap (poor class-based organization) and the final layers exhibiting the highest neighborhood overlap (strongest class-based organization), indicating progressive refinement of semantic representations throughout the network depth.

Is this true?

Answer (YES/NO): NO